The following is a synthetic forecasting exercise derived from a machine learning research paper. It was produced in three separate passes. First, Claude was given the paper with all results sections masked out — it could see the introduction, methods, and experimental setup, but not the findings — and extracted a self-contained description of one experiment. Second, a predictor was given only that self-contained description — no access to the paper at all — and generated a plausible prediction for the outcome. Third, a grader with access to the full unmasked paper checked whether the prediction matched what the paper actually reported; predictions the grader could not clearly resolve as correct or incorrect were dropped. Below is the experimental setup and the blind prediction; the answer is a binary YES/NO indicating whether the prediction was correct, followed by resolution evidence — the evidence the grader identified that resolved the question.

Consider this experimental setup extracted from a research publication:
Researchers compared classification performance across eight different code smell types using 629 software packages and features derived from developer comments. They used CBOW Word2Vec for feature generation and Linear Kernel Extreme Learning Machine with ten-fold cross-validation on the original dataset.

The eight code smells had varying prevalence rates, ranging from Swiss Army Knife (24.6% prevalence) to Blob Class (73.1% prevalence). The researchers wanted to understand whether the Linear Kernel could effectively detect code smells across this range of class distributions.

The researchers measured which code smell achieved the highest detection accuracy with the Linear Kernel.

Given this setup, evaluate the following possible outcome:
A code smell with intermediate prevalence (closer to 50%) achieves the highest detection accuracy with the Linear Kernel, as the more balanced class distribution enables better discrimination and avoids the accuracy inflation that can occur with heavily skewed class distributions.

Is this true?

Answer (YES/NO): NO